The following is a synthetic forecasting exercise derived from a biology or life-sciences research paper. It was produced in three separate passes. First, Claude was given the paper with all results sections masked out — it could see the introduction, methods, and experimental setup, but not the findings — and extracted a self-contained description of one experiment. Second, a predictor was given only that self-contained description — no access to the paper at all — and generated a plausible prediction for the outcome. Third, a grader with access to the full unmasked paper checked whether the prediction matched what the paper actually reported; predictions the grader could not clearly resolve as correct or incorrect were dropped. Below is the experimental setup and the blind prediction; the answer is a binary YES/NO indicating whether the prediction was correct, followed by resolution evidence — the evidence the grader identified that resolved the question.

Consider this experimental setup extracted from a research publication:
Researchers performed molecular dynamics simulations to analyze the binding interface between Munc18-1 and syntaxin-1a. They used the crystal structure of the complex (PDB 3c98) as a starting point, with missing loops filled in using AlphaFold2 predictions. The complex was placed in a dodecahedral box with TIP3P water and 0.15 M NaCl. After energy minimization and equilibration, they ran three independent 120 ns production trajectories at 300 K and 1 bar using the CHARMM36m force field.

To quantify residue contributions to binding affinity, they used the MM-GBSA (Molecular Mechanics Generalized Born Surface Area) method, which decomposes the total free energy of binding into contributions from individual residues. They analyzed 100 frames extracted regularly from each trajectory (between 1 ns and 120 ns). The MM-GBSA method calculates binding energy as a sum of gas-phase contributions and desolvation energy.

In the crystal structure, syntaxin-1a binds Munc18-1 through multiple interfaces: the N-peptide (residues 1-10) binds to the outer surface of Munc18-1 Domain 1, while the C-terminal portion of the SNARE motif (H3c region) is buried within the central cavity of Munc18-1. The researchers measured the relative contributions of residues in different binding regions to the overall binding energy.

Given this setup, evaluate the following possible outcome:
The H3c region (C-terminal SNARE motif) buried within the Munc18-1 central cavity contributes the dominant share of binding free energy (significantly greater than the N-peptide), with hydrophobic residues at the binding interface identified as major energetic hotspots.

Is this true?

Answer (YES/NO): NO